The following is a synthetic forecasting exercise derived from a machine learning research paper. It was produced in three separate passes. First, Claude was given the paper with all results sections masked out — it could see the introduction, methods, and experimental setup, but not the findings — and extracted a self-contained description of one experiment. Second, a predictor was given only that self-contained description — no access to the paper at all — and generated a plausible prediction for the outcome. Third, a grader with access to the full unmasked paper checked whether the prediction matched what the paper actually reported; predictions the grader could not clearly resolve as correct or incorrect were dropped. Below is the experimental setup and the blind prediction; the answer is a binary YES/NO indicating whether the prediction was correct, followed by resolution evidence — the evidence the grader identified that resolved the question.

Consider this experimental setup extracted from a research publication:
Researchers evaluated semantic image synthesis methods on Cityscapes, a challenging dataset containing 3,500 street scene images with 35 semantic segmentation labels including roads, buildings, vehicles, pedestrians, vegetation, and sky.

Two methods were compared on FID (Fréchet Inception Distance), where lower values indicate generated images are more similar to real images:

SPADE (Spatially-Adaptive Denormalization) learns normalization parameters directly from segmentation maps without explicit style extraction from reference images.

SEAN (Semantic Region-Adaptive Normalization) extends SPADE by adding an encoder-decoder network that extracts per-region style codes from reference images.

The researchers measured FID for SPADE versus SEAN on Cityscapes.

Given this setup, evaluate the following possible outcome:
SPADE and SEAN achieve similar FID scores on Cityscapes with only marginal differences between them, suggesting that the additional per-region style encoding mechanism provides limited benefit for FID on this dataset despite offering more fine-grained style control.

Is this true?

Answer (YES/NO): NO